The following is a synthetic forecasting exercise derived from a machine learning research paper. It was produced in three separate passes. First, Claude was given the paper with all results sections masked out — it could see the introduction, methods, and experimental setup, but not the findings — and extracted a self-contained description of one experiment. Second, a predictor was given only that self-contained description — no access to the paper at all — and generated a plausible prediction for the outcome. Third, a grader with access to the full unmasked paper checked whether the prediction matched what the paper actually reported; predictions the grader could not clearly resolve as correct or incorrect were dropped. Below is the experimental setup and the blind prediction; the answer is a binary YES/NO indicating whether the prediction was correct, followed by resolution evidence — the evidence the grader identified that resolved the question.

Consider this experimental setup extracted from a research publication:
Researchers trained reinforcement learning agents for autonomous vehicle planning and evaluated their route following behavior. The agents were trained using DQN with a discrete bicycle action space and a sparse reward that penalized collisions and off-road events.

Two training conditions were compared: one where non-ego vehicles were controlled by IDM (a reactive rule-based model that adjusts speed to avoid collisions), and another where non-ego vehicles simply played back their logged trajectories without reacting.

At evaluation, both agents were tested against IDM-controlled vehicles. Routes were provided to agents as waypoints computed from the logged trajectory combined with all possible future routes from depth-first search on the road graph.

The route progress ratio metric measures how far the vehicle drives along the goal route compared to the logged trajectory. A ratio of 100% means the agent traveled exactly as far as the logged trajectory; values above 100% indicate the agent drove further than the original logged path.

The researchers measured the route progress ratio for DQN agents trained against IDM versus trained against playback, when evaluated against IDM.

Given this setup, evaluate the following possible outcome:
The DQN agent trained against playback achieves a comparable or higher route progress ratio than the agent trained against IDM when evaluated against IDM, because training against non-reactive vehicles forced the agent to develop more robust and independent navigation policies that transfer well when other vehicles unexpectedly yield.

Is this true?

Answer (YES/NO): YES